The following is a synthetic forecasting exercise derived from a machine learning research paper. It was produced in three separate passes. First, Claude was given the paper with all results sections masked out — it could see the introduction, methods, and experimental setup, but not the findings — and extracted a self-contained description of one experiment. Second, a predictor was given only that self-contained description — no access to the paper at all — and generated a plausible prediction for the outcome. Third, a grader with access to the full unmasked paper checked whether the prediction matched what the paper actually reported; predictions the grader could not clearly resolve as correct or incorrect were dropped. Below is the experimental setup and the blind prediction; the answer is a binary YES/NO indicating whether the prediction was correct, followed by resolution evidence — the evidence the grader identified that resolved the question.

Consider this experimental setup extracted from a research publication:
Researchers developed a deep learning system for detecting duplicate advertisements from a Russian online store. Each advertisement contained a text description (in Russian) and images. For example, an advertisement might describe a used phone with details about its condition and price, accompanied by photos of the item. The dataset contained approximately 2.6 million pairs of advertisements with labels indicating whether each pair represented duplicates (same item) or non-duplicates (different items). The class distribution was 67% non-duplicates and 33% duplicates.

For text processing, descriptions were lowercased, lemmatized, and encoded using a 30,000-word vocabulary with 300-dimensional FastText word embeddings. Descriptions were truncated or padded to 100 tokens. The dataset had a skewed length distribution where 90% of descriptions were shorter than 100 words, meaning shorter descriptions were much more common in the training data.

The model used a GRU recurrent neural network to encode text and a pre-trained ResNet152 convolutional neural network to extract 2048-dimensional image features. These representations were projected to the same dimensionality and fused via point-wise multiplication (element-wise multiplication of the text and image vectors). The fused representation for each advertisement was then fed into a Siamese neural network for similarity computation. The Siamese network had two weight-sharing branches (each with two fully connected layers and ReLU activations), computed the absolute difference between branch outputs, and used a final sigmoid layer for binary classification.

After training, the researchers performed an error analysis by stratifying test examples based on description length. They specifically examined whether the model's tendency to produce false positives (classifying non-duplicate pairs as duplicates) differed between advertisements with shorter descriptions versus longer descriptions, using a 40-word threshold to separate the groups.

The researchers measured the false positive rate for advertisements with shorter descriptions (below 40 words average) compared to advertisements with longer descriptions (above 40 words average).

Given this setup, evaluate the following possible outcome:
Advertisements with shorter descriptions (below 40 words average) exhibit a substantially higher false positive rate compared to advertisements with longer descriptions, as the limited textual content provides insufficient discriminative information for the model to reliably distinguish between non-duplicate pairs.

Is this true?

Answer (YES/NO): NO